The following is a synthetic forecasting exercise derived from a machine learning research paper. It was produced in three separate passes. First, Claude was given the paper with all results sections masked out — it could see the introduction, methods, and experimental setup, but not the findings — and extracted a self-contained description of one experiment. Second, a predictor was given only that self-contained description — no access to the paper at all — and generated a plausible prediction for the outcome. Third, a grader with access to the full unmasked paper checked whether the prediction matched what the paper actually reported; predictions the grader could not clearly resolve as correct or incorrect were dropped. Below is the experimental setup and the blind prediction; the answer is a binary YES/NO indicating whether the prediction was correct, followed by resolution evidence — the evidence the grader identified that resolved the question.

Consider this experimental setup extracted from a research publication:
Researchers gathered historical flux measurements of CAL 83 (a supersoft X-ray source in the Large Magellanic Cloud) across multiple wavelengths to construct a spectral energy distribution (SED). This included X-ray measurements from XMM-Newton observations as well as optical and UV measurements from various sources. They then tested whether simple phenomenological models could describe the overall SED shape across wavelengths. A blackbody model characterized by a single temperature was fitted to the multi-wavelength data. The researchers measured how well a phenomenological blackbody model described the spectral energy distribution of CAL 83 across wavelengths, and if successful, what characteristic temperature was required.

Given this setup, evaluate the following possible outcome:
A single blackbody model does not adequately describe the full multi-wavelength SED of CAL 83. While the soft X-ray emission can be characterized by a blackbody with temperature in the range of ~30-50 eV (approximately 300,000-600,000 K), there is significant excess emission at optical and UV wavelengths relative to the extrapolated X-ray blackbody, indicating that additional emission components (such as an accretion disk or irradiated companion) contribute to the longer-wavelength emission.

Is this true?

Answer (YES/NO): NO